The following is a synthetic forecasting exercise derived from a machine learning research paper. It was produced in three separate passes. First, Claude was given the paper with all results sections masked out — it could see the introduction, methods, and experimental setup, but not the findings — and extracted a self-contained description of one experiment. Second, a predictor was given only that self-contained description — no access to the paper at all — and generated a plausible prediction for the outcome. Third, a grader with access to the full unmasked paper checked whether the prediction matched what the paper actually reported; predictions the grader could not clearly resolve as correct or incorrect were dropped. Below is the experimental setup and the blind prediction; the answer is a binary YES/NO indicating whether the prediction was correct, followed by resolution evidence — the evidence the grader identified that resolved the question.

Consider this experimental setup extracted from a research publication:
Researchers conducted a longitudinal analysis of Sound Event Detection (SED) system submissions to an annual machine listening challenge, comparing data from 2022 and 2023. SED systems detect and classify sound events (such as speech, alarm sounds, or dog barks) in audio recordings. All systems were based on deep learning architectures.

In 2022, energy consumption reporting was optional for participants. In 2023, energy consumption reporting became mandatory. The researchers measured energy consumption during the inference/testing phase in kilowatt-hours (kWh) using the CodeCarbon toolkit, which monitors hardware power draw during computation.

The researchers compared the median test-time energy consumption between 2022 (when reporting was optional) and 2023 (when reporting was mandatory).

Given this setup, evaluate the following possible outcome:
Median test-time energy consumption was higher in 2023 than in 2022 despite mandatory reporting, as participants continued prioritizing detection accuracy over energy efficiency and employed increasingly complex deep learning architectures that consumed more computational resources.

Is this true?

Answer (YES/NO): YES